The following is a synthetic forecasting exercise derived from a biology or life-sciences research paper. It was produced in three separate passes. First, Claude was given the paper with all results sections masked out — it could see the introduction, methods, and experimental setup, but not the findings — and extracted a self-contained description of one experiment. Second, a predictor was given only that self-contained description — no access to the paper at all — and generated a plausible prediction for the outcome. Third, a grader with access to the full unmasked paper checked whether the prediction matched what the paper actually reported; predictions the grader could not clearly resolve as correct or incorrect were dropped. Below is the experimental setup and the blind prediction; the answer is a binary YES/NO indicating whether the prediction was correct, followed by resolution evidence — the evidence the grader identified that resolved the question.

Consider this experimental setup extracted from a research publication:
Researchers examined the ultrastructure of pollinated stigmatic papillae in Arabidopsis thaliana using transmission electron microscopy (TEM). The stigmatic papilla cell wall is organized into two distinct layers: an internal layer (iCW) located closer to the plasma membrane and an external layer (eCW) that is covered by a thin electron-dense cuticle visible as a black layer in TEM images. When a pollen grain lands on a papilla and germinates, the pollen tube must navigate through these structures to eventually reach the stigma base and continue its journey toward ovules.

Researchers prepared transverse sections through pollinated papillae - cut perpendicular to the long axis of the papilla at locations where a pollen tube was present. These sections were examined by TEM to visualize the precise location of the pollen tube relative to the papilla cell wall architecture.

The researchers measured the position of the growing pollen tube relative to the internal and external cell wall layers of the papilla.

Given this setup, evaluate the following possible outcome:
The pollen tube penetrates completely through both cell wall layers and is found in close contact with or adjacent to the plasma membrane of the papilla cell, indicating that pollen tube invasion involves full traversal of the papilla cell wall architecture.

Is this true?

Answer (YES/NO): NO